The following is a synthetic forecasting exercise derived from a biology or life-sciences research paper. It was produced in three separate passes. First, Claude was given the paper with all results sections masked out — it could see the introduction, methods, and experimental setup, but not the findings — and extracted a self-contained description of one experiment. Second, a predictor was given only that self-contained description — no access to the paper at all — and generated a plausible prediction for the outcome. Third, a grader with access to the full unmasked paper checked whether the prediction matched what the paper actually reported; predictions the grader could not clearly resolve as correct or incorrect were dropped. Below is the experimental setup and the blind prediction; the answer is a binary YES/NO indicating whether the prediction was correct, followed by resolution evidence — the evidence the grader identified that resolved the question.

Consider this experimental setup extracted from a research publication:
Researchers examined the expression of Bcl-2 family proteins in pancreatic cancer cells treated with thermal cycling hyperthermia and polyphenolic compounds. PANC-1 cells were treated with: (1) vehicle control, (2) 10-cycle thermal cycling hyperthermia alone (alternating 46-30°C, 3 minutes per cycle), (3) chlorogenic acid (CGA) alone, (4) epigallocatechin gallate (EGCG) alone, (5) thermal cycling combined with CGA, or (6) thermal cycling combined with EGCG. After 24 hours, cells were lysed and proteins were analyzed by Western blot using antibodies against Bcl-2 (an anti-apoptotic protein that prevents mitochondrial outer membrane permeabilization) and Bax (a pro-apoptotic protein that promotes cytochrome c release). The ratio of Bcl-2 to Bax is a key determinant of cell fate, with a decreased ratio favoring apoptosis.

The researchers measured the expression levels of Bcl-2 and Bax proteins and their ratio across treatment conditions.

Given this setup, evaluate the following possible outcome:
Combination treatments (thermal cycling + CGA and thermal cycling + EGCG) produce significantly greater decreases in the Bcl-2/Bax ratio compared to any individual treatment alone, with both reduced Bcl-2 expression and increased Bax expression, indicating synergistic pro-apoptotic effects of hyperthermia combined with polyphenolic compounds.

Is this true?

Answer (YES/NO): YES